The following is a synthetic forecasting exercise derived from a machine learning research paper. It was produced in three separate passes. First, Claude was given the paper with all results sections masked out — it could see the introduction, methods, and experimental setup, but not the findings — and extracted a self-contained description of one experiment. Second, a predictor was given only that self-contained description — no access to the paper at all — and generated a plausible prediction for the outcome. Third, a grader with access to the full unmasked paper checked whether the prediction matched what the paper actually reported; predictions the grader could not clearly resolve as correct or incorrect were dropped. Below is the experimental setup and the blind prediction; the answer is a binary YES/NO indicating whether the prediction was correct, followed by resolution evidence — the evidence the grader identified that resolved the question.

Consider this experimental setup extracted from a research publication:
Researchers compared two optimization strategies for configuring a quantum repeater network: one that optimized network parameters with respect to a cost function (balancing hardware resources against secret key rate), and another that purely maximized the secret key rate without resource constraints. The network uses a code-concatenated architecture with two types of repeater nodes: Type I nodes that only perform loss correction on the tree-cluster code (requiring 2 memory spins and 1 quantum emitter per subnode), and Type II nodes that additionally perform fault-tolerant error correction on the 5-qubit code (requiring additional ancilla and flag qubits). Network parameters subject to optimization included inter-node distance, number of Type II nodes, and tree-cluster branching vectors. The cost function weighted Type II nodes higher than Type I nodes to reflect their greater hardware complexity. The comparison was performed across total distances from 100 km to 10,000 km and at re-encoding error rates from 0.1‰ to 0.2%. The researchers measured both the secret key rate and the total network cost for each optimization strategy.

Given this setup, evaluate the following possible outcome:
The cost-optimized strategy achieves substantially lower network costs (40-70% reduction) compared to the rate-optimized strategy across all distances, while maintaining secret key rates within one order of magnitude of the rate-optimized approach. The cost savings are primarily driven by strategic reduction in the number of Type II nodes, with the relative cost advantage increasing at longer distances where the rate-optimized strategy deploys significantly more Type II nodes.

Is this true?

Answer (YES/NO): NO